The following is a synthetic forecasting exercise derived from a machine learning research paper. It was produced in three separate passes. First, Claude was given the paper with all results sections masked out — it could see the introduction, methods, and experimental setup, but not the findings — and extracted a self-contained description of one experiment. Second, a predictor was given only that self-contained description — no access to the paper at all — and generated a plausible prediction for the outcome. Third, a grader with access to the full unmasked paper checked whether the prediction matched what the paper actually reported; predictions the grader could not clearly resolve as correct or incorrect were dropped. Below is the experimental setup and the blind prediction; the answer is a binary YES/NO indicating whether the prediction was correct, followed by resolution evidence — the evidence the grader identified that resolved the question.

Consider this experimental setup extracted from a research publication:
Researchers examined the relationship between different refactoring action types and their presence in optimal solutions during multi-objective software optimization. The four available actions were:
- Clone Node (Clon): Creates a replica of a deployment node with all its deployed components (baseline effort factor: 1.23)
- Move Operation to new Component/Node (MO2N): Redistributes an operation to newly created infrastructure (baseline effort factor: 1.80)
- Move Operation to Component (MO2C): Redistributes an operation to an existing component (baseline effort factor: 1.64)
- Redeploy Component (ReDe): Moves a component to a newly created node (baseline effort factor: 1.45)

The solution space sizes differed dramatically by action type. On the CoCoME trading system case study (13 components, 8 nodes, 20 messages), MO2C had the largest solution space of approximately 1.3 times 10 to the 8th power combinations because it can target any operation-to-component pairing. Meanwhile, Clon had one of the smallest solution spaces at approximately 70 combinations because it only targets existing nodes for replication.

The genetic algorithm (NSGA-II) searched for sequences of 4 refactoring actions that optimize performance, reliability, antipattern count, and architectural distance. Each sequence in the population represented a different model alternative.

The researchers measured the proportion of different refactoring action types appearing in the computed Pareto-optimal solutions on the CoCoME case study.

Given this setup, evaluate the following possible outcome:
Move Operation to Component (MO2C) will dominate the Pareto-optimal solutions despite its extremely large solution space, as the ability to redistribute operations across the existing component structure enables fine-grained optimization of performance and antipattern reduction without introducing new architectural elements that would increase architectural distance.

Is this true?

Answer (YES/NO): NO